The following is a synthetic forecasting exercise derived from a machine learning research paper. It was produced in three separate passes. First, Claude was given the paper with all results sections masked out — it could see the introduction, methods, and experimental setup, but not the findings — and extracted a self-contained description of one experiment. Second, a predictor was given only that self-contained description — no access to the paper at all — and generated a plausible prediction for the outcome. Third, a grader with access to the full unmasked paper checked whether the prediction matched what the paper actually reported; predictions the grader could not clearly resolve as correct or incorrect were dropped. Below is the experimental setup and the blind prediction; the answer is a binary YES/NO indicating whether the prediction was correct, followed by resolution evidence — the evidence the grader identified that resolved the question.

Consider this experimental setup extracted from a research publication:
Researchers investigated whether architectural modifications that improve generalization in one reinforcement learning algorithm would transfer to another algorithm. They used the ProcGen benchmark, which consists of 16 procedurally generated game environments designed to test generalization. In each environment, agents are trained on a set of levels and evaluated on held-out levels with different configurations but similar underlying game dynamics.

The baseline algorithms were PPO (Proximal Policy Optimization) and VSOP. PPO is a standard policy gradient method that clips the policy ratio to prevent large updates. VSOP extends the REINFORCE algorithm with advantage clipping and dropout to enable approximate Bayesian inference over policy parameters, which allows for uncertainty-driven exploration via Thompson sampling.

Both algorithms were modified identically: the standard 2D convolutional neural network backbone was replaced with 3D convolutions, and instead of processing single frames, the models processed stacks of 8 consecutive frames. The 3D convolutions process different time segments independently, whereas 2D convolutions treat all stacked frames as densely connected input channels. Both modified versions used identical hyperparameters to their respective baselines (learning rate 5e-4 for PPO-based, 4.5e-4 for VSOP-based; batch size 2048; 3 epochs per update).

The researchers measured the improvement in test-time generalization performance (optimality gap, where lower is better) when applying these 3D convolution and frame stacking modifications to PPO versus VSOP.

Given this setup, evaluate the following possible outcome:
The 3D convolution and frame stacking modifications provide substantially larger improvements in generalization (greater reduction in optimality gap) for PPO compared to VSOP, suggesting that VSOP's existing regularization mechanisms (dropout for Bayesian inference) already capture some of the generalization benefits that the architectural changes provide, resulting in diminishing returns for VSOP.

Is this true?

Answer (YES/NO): NO